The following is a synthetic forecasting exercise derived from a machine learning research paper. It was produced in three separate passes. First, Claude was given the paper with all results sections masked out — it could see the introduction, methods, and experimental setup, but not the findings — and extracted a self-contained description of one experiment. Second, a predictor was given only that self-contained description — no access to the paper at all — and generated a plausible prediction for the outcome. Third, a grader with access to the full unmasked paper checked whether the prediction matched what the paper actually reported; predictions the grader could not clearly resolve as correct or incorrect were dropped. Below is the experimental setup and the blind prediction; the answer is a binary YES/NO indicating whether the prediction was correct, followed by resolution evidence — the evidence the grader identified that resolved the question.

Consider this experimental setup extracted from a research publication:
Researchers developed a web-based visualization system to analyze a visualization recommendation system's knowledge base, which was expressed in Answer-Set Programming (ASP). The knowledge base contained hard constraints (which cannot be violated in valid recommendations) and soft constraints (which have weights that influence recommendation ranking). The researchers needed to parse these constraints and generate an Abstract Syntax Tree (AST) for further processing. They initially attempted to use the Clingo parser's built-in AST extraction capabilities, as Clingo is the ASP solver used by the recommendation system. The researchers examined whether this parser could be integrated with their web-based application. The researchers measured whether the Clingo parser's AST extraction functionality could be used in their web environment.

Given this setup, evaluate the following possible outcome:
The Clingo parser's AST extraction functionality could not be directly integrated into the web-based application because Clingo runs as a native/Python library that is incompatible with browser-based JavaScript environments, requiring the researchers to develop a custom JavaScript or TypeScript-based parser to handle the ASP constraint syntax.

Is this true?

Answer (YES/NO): NO